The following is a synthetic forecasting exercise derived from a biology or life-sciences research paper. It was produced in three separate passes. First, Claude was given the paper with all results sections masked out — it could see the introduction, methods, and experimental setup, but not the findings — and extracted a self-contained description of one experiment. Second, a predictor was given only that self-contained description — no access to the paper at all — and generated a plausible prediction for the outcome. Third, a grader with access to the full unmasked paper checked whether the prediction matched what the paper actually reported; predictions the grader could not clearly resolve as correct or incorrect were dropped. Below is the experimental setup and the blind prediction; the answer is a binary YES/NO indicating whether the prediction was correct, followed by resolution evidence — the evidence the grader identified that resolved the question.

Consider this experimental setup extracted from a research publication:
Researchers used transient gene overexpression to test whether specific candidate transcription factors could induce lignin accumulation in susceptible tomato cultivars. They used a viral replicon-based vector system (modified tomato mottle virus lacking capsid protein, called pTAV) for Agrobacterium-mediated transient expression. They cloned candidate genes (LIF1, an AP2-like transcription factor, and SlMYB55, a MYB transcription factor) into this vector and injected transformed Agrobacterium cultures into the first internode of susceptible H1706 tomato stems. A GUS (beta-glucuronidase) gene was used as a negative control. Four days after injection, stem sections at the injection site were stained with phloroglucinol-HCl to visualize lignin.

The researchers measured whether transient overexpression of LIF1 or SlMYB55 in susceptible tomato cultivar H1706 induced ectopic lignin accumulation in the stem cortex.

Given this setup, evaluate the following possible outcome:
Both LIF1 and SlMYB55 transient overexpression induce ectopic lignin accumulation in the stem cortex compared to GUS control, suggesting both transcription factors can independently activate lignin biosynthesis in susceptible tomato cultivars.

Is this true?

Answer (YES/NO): YES